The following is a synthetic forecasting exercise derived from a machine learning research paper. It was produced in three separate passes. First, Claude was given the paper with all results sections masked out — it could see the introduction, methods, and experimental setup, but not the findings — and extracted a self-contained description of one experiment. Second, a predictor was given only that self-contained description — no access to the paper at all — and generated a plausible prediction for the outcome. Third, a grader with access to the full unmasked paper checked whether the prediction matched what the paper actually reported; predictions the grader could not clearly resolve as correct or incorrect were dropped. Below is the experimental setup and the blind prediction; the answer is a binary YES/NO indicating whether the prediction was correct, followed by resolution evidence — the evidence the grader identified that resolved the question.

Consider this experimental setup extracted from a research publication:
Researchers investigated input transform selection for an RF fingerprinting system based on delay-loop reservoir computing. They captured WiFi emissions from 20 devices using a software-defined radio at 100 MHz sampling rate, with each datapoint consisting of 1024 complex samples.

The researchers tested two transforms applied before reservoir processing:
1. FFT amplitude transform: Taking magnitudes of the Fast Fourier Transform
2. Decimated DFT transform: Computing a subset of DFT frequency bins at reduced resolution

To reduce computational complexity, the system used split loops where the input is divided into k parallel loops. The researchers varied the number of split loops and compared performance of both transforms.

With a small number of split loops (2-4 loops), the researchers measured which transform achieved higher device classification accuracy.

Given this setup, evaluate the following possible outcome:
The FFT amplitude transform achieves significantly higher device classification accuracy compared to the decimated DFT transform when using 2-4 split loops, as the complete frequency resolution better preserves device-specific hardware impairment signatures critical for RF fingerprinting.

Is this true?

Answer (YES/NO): NO